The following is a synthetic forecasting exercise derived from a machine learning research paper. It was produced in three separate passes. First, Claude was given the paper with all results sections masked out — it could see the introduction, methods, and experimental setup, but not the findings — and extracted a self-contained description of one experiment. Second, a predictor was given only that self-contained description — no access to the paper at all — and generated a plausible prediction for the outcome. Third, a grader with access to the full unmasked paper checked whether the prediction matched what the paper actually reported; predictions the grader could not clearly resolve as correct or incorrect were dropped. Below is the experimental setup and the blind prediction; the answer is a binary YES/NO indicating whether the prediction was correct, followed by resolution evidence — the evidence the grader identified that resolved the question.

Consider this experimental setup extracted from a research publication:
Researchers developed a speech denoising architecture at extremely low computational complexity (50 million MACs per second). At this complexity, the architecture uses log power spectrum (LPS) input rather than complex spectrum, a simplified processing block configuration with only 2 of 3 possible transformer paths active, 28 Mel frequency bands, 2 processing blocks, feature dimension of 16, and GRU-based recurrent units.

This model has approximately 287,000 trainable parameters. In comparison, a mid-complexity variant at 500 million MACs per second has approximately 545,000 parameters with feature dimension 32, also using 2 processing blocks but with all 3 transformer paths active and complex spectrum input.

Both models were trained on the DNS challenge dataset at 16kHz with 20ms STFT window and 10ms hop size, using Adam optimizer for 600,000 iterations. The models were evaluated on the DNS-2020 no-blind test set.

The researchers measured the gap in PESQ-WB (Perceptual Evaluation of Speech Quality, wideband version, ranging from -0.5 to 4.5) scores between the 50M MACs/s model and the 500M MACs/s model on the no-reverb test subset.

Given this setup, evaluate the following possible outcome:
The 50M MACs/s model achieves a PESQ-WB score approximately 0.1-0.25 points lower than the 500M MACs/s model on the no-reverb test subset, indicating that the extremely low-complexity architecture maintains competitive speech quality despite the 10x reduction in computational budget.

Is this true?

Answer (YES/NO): NO